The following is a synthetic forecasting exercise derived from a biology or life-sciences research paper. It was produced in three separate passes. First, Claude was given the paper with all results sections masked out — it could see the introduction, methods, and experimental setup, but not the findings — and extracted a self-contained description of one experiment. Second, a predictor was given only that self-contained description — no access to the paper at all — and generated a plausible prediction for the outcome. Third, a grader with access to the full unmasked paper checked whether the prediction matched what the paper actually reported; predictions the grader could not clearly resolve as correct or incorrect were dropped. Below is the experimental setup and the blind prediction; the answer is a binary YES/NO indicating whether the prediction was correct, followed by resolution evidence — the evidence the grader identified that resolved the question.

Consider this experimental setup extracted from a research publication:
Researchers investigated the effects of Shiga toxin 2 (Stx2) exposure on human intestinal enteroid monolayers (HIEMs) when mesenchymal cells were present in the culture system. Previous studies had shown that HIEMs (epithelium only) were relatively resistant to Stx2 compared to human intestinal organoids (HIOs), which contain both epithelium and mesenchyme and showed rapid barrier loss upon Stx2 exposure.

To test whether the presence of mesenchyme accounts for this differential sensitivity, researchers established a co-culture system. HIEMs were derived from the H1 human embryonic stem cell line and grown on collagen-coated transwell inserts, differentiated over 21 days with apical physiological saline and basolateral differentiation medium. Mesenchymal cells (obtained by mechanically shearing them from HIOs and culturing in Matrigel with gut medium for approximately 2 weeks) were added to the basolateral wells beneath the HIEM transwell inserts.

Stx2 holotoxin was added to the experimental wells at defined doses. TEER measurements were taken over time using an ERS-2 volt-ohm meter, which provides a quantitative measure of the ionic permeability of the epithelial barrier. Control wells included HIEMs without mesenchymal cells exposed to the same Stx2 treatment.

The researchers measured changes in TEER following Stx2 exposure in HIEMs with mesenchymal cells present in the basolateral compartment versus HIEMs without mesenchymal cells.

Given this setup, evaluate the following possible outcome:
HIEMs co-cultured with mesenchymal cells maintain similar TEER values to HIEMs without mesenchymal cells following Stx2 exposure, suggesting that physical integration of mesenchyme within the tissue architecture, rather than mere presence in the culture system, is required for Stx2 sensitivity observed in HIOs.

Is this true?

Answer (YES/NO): NO